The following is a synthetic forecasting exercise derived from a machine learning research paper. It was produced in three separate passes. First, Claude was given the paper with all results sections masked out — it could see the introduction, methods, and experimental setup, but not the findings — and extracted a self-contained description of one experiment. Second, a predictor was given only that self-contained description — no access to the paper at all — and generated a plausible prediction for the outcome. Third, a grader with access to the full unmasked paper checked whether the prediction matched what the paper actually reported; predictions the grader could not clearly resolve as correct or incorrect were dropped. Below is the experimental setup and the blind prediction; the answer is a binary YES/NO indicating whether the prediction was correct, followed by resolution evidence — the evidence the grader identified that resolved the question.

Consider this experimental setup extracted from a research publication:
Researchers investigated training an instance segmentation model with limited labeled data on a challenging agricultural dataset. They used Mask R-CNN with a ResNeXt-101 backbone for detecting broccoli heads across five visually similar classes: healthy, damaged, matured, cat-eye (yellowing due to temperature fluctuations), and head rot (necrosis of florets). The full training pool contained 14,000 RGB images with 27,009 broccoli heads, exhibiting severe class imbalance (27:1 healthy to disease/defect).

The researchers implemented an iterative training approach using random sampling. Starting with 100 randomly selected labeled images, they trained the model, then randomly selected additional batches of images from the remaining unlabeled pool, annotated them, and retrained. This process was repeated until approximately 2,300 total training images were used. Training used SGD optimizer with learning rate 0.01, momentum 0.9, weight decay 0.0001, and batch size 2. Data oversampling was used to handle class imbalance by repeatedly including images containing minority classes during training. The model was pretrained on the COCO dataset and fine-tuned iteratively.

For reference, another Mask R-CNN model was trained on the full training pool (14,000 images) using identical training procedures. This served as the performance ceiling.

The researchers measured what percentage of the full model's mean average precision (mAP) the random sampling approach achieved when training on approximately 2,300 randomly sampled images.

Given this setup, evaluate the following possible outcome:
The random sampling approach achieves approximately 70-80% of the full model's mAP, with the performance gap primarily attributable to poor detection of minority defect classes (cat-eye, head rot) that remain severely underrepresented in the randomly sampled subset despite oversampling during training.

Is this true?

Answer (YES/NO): NO